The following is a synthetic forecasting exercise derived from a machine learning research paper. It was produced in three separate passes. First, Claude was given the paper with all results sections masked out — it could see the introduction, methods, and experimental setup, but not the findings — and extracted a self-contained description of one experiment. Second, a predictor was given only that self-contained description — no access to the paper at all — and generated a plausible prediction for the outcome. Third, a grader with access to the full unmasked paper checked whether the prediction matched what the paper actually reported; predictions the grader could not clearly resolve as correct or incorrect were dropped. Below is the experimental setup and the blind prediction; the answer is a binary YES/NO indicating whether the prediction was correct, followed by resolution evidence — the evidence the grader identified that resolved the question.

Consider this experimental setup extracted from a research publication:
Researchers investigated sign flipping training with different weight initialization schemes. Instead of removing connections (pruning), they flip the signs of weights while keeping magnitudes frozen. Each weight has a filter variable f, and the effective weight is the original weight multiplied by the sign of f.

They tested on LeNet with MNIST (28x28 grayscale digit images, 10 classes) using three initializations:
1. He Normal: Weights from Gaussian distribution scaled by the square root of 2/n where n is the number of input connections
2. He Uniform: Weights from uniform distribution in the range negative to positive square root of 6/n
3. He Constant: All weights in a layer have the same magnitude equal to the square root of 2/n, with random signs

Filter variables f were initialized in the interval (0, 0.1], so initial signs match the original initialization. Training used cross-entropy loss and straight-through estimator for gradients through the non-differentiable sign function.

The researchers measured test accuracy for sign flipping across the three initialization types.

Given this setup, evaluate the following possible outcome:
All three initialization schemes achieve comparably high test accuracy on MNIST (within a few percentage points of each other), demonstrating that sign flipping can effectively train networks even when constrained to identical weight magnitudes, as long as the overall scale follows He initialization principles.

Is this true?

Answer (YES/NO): YES